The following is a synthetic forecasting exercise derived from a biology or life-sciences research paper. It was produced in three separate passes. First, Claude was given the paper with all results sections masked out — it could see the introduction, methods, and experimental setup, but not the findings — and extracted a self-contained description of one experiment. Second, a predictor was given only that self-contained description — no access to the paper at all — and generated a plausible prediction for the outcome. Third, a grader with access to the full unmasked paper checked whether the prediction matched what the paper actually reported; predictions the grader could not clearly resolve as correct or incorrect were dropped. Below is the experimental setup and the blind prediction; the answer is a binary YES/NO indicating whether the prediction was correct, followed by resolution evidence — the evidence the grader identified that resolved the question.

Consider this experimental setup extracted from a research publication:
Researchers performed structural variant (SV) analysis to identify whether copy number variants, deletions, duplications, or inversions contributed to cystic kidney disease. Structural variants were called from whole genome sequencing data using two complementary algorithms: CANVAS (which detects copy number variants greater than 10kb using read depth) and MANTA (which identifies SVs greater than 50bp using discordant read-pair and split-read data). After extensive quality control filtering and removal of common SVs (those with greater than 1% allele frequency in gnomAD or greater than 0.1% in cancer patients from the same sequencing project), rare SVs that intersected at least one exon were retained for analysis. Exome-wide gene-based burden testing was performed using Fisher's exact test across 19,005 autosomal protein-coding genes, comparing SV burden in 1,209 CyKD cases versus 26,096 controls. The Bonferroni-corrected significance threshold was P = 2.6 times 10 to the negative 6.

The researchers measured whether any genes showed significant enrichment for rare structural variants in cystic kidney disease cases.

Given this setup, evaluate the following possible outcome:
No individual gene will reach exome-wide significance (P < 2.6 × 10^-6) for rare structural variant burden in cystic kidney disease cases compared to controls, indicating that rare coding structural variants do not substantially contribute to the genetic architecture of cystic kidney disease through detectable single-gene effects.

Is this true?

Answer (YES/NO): NO